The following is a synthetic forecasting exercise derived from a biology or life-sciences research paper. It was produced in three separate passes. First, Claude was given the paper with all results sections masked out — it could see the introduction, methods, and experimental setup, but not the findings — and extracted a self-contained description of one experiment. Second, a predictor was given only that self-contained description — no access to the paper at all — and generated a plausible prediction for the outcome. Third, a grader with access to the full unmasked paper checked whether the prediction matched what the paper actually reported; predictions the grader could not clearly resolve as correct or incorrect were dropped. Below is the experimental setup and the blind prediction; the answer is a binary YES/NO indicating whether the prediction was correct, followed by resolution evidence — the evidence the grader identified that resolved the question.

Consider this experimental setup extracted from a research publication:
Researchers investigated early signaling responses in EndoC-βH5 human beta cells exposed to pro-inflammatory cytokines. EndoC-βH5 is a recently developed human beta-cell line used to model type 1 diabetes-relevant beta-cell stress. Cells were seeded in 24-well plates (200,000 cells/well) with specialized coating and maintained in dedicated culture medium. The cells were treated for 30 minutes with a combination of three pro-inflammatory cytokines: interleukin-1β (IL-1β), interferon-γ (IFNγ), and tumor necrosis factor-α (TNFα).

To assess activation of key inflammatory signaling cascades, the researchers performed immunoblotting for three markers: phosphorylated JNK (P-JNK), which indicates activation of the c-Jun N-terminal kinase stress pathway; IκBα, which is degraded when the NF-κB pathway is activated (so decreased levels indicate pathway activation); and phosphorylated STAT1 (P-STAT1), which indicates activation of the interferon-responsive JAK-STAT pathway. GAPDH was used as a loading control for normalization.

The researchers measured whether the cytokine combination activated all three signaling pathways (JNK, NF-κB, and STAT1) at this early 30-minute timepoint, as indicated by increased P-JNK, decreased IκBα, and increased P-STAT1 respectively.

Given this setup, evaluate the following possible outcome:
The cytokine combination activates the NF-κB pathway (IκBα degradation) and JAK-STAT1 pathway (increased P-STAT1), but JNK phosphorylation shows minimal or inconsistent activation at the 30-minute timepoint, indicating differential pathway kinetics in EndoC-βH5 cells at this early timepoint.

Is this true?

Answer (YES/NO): NO